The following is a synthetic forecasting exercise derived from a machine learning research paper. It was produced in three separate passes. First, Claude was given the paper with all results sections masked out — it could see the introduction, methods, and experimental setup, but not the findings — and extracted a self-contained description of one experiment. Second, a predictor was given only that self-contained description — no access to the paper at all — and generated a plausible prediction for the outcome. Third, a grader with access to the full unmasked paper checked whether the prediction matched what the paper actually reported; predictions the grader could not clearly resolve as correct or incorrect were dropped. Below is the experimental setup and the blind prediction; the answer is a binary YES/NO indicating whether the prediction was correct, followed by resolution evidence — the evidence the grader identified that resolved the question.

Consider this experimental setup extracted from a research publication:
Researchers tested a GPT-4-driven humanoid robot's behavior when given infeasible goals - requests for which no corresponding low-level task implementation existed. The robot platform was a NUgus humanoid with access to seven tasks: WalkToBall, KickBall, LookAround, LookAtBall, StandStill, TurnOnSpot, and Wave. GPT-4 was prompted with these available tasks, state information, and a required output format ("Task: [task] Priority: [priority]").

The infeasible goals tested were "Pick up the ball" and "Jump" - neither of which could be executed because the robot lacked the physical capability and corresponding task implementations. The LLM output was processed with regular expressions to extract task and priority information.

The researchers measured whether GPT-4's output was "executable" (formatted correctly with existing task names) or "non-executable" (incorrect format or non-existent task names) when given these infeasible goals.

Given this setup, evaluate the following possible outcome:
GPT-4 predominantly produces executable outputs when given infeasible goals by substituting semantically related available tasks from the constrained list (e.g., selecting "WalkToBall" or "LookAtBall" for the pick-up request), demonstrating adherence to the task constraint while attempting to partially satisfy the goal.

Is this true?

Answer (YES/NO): NO